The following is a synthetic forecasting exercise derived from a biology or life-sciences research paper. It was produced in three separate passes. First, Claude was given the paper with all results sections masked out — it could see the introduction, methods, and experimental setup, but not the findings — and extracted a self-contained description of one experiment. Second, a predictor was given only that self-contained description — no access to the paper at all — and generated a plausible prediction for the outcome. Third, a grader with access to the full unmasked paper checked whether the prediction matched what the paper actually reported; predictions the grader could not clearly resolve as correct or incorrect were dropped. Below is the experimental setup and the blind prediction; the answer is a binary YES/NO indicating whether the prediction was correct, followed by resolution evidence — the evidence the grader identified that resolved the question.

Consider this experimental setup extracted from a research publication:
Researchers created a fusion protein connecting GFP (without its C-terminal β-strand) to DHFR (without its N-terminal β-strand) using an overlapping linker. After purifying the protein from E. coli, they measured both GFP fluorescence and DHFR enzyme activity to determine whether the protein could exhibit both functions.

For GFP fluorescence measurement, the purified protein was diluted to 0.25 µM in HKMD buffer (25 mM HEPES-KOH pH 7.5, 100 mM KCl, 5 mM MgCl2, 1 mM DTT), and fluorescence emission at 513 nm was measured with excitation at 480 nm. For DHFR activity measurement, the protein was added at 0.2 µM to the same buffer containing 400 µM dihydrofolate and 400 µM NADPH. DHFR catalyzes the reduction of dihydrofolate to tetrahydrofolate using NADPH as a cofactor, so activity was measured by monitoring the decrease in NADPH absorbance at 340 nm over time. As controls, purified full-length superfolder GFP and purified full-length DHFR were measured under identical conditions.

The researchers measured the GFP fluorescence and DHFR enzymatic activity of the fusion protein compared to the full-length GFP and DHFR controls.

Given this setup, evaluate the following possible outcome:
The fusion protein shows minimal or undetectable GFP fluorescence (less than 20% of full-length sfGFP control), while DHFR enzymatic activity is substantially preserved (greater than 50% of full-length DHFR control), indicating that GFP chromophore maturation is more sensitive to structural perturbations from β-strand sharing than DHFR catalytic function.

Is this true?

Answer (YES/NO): NO